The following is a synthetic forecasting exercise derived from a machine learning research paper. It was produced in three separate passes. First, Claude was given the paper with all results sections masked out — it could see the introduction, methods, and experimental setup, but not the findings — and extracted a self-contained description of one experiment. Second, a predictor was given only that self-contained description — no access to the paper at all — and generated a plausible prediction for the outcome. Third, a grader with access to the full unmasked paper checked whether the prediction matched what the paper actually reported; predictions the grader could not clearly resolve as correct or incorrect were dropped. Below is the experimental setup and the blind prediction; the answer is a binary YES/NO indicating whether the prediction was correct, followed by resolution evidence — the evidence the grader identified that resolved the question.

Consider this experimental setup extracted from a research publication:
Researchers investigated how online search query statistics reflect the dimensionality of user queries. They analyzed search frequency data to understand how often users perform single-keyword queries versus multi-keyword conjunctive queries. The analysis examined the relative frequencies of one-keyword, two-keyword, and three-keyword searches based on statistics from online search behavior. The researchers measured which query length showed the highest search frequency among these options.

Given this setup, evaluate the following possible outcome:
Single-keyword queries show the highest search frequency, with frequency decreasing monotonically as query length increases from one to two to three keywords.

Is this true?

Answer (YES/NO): NO